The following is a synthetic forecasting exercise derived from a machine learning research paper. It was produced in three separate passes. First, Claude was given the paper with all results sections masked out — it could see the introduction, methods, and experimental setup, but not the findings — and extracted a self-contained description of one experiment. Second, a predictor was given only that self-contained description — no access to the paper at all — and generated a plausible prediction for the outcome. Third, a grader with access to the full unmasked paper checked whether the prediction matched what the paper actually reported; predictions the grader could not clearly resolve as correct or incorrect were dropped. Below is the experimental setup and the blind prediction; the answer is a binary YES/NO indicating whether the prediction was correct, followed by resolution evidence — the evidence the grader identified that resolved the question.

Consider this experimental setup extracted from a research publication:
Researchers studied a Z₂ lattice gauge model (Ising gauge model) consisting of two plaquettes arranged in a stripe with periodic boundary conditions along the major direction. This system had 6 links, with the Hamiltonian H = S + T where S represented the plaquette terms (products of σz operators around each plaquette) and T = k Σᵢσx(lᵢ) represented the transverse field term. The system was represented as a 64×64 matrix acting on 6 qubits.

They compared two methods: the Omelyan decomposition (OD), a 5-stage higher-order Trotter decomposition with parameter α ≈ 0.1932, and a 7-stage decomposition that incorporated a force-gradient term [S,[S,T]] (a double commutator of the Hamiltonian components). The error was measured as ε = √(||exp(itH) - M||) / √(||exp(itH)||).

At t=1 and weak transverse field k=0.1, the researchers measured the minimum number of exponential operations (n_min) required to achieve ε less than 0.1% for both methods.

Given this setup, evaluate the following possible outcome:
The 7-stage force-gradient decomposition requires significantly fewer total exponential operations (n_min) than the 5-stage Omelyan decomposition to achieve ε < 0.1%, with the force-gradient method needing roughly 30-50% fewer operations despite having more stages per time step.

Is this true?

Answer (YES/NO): NO